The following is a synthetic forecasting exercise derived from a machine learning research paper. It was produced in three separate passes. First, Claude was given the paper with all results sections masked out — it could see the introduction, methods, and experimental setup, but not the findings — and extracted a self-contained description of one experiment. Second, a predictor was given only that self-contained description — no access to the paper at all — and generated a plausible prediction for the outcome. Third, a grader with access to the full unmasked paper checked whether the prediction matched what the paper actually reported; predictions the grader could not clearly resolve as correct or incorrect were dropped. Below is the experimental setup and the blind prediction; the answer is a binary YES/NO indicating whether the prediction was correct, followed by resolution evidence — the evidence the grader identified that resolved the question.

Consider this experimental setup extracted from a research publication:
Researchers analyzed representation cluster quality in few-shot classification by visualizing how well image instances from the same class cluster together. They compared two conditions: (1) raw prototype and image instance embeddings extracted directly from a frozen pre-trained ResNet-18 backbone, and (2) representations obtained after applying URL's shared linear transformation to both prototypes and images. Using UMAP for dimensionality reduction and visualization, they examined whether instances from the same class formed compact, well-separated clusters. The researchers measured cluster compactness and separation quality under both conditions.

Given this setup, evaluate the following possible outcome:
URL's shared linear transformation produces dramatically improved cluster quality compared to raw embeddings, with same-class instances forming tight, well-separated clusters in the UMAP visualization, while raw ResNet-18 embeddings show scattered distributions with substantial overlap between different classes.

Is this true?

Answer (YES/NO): NO